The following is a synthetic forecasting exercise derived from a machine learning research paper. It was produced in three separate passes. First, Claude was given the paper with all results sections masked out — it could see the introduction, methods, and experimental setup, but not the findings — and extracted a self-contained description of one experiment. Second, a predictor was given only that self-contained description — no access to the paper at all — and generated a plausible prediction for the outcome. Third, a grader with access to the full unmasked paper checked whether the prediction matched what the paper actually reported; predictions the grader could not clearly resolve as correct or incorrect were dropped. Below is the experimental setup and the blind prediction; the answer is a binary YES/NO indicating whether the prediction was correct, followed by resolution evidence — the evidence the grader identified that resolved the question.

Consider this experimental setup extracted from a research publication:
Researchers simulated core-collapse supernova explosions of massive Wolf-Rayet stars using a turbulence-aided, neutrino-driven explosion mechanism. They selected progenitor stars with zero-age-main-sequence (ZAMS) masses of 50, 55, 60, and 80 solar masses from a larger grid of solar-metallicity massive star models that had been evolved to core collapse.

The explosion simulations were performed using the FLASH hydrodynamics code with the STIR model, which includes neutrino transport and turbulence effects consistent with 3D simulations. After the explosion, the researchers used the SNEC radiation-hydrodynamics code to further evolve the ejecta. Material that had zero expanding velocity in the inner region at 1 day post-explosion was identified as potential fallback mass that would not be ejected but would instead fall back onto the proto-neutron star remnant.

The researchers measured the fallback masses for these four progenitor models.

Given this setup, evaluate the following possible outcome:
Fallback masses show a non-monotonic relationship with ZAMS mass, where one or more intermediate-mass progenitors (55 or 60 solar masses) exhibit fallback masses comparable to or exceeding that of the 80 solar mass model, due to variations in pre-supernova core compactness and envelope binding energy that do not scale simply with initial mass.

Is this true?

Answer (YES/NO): NO